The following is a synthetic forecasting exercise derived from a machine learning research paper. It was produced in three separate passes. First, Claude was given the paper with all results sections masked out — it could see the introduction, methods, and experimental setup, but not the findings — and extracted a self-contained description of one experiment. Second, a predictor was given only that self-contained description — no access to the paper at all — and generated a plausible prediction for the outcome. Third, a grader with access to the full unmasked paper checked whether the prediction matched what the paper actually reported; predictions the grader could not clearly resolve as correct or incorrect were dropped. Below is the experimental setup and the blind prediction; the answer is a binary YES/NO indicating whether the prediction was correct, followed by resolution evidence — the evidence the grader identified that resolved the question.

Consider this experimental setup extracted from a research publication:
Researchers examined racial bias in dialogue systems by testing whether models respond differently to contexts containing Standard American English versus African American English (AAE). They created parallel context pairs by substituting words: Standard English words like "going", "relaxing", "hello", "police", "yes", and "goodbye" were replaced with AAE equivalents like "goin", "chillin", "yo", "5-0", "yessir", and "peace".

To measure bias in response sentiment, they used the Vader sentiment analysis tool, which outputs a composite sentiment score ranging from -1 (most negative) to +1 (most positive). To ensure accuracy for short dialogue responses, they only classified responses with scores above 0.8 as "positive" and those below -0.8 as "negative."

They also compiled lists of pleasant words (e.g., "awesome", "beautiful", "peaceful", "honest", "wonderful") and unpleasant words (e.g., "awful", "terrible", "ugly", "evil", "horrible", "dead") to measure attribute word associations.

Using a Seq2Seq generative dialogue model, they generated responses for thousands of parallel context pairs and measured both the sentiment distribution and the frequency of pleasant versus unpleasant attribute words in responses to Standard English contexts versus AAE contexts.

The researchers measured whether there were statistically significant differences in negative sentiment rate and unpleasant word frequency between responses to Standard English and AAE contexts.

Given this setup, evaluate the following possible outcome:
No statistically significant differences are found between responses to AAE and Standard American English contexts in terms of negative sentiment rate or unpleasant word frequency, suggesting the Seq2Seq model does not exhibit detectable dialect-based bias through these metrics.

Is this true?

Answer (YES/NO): NO